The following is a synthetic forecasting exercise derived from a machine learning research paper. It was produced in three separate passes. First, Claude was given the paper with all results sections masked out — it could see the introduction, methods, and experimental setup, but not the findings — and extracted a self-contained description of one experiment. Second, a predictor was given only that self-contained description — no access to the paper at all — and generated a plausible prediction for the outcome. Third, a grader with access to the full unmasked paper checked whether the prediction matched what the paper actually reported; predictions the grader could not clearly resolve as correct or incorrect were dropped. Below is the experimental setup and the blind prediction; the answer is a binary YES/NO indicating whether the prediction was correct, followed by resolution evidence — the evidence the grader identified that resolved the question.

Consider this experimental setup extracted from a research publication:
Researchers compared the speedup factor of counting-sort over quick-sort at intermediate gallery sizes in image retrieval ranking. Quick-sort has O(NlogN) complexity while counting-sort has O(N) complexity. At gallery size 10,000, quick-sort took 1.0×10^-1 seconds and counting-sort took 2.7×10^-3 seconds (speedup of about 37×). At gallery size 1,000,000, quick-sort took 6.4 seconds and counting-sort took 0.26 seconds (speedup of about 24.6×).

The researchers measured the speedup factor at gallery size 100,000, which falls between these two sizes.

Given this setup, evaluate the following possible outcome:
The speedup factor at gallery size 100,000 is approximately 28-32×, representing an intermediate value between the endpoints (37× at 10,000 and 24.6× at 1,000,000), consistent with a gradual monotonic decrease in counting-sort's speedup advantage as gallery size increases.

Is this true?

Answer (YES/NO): NO